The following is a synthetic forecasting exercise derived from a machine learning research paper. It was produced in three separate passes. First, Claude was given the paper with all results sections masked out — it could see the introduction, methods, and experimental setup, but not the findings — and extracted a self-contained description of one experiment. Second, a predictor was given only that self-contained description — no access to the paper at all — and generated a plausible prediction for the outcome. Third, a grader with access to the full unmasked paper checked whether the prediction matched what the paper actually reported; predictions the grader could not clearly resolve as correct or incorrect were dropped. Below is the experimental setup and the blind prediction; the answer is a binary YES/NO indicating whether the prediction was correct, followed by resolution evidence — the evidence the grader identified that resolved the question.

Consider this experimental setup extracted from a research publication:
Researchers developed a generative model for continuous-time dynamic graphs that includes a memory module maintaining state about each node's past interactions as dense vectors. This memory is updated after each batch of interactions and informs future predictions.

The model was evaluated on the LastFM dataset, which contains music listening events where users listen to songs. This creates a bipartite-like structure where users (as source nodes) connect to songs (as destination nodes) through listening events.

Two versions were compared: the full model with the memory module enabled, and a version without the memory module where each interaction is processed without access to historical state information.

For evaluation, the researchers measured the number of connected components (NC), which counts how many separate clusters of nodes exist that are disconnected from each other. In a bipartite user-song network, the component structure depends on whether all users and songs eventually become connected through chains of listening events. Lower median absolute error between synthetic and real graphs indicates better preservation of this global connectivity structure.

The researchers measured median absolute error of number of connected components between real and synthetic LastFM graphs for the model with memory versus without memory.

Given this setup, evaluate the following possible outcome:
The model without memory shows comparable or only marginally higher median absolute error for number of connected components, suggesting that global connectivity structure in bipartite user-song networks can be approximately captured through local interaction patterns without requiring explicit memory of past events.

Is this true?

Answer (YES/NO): YES